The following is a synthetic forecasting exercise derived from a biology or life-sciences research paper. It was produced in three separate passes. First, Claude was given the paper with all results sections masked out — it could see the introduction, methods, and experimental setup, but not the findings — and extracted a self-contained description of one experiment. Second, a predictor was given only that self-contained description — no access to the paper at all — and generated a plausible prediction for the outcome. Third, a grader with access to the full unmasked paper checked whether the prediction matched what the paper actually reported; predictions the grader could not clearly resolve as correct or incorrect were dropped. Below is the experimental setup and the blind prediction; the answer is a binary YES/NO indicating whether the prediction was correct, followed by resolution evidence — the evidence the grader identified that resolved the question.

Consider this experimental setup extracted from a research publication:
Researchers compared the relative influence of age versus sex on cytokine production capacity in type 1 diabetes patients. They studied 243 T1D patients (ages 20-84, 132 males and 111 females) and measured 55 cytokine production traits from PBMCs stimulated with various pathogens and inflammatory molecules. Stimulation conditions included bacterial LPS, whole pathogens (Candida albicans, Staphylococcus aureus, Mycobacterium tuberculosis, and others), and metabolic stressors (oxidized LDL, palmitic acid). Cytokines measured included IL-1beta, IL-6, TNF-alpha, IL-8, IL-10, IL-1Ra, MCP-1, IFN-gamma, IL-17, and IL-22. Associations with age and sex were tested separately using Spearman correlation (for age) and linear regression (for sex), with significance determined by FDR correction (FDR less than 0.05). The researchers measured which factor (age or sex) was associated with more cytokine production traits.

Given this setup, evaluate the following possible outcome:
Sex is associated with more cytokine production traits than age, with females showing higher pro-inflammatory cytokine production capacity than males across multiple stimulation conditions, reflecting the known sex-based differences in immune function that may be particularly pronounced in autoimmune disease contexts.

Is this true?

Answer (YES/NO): NO